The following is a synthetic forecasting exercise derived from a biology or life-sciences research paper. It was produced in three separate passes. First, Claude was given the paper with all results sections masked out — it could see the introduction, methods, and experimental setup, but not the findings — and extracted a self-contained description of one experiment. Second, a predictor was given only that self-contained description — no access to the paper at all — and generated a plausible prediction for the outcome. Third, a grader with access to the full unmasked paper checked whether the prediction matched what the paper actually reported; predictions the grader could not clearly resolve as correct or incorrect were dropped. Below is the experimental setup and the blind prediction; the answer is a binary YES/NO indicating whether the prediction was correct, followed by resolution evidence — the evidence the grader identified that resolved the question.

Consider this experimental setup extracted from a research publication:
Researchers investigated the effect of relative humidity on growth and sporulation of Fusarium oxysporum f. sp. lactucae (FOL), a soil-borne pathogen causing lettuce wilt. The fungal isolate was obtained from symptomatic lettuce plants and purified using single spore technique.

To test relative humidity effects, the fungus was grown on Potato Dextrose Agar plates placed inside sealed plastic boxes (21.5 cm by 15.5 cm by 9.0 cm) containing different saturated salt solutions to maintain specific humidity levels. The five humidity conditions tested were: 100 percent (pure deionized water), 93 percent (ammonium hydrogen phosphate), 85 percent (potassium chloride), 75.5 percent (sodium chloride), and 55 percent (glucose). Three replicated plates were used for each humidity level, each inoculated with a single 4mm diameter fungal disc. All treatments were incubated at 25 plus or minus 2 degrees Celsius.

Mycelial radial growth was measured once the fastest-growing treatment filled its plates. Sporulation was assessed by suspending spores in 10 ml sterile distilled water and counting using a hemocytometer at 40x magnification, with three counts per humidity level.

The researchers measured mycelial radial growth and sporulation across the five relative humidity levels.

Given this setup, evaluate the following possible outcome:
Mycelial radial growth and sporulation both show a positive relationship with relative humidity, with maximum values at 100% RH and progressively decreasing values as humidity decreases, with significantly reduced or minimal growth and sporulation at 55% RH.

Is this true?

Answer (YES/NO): NO